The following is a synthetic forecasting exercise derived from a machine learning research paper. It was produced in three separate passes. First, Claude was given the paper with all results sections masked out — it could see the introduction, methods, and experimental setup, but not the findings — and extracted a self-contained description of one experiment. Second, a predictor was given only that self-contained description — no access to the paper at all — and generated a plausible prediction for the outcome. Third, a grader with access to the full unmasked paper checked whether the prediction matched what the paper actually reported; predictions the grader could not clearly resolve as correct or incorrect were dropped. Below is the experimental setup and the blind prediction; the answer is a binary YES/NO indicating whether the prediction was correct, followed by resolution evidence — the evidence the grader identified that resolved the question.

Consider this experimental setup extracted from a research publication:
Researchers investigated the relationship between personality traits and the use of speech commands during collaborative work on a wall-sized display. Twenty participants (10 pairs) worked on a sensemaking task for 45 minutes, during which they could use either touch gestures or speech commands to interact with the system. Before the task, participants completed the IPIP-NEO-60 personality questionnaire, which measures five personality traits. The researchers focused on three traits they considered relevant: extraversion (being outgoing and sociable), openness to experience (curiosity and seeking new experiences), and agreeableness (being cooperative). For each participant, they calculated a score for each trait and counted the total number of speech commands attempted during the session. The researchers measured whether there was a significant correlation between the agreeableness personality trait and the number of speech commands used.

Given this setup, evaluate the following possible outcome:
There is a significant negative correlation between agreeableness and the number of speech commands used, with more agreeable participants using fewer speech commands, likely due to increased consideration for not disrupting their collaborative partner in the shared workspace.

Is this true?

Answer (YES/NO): YES